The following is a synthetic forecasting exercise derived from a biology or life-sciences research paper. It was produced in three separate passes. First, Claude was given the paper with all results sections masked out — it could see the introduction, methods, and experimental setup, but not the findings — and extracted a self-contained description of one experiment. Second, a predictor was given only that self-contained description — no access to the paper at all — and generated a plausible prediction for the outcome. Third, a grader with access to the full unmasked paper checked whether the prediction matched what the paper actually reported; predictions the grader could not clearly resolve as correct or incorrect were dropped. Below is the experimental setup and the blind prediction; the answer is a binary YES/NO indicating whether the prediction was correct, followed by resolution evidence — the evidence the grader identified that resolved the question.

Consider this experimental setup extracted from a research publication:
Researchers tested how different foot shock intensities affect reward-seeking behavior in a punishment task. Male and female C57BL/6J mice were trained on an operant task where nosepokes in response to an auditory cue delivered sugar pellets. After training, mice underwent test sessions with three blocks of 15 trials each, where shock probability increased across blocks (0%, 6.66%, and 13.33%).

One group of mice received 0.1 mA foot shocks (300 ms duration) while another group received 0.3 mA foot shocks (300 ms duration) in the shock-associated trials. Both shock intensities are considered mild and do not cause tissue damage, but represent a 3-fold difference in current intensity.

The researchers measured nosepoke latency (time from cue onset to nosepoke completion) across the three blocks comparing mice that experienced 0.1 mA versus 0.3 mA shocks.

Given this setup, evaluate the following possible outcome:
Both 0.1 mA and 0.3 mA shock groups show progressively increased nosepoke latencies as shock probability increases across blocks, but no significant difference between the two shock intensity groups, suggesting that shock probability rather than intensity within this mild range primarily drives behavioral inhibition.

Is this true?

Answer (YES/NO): YES